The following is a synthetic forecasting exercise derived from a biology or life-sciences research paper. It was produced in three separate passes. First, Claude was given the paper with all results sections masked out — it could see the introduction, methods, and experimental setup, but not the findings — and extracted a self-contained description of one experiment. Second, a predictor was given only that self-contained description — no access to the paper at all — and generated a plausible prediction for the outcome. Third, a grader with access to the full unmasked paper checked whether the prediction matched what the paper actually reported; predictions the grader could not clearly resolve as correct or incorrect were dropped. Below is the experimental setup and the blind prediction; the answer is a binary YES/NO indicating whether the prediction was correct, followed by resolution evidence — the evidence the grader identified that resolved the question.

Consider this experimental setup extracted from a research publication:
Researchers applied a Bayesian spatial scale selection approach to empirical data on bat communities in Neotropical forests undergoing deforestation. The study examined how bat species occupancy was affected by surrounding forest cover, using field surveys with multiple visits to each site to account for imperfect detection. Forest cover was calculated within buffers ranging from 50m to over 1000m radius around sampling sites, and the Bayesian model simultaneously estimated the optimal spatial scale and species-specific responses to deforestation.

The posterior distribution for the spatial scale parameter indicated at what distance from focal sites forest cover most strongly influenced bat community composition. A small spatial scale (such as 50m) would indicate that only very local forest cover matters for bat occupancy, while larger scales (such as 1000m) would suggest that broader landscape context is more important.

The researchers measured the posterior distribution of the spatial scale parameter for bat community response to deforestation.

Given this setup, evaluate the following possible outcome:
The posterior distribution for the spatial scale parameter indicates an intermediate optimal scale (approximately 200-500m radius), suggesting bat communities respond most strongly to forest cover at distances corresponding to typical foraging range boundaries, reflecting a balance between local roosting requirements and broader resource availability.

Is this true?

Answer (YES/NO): NO